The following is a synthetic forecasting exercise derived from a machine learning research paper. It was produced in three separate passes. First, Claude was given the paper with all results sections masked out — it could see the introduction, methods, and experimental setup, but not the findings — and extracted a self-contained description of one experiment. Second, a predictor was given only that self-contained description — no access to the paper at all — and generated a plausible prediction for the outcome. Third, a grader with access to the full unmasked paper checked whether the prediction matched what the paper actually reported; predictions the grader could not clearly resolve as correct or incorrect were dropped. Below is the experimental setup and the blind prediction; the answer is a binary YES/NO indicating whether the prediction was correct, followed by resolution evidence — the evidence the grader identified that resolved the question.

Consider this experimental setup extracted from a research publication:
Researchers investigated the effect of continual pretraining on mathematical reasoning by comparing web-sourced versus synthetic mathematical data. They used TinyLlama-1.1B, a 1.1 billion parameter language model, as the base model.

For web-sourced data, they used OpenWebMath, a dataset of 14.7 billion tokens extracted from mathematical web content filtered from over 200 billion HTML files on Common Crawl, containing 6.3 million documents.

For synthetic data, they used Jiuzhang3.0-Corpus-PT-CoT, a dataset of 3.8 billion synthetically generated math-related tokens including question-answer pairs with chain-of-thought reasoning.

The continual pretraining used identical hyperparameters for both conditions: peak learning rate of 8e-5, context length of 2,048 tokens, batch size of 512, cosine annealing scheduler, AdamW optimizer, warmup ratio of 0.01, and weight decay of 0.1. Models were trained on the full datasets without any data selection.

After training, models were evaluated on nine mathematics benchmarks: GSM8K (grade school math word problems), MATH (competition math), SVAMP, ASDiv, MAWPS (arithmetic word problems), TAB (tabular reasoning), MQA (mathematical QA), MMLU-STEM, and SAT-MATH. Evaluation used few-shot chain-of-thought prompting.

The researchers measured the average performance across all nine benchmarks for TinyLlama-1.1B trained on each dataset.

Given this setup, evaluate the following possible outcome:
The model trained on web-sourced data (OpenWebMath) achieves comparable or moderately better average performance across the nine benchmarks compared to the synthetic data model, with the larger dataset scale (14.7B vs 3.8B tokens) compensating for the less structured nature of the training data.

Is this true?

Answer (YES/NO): NO